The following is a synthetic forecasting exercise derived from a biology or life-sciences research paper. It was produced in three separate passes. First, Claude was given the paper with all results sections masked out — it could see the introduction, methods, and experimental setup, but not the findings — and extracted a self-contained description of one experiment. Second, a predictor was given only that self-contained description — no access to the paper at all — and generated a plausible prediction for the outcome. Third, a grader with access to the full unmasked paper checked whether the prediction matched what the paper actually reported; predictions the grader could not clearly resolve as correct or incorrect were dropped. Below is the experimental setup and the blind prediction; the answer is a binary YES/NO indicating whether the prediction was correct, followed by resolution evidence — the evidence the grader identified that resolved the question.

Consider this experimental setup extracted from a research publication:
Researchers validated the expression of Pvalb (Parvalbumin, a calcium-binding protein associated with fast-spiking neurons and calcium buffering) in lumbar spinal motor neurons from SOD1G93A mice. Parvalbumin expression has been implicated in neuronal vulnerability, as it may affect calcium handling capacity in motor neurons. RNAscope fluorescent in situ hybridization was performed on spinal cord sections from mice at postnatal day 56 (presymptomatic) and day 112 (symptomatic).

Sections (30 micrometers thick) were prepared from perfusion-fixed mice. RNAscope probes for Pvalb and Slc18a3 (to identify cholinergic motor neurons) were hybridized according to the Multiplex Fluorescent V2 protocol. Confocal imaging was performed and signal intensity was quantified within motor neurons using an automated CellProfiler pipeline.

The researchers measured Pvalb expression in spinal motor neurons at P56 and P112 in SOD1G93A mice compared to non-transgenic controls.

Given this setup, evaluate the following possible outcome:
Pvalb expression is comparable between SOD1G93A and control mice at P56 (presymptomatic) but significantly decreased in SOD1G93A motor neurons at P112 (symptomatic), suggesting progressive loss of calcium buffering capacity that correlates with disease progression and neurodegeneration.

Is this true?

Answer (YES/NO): NO